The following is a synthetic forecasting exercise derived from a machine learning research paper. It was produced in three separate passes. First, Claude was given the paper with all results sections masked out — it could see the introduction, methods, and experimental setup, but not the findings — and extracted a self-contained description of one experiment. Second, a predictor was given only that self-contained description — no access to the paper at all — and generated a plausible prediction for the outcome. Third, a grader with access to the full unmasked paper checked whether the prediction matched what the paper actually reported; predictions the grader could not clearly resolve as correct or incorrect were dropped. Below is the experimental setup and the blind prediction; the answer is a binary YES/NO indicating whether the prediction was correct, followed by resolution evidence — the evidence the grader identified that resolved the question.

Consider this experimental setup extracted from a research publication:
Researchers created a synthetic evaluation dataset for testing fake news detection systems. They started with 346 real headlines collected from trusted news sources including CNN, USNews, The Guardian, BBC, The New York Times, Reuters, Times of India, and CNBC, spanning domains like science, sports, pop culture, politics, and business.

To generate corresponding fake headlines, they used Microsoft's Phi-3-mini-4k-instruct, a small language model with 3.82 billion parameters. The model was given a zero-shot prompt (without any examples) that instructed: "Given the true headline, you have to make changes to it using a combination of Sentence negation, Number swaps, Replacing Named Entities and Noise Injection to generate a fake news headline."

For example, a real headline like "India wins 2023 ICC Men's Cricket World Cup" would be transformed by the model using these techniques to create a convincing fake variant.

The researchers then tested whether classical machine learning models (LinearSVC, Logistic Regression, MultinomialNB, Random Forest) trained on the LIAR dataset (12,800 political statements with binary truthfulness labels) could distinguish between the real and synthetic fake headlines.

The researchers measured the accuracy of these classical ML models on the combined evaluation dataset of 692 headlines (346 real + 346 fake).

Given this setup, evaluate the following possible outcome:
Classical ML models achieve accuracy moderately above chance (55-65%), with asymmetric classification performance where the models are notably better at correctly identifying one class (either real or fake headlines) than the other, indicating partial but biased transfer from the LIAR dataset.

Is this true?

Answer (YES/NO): NO